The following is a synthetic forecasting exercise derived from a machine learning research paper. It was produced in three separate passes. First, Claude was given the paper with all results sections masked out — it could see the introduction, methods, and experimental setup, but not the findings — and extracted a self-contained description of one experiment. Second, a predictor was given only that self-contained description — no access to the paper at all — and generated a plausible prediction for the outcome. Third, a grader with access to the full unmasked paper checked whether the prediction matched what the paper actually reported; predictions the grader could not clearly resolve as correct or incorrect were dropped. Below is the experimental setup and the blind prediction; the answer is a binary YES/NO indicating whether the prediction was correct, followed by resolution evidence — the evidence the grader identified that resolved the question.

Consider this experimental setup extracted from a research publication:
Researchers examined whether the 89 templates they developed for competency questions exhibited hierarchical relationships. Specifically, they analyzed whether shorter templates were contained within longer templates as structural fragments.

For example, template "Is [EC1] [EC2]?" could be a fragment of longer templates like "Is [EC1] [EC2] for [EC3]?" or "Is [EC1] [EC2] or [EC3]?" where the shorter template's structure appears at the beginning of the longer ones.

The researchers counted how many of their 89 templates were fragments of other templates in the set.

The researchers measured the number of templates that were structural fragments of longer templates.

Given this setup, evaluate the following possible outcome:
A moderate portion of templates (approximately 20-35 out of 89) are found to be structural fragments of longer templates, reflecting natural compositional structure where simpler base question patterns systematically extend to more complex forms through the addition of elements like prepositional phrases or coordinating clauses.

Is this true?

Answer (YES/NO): NO